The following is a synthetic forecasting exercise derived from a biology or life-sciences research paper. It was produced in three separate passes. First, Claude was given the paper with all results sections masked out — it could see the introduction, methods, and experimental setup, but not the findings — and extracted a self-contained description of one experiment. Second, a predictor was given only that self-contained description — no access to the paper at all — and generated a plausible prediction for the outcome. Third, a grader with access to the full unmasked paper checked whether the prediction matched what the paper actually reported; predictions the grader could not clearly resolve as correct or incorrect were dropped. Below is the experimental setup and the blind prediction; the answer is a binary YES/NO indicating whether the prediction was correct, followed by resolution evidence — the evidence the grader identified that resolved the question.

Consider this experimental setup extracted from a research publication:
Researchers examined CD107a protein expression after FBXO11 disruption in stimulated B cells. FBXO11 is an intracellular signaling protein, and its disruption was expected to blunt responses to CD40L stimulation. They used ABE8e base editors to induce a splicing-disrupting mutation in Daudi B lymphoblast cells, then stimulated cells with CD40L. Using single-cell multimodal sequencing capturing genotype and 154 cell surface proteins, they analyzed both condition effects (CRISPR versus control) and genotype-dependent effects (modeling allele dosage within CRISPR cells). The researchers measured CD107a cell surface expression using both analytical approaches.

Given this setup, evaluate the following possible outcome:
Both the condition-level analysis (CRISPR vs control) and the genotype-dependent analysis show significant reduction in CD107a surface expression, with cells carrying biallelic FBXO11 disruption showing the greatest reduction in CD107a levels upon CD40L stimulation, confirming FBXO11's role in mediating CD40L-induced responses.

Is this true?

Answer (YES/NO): NO